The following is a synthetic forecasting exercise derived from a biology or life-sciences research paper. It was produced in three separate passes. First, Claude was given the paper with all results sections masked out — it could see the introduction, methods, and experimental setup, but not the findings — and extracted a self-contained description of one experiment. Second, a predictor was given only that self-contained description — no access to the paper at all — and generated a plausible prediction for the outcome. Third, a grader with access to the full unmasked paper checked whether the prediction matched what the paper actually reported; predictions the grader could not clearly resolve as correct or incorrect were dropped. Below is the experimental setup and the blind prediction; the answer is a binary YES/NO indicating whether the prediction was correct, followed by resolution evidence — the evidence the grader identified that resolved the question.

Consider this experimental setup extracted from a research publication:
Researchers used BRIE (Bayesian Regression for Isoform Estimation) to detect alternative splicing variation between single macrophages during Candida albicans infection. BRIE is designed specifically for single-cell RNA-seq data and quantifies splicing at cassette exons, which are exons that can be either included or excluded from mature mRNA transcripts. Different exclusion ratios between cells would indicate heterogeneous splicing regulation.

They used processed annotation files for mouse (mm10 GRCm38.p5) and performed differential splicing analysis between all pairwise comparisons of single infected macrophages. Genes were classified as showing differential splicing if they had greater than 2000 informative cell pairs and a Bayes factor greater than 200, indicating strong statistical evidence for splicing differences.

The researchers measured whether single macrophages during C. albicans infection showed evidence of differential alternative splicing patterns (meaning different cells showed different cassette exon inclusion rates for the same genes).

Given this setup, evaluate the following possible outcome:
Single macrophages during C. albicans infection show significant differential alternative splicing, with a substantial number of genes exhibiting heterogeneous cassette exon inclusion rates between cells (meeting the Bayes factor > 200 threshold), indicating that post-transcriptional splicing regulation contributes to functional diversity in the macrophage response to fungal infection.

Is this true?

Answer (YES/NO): YES